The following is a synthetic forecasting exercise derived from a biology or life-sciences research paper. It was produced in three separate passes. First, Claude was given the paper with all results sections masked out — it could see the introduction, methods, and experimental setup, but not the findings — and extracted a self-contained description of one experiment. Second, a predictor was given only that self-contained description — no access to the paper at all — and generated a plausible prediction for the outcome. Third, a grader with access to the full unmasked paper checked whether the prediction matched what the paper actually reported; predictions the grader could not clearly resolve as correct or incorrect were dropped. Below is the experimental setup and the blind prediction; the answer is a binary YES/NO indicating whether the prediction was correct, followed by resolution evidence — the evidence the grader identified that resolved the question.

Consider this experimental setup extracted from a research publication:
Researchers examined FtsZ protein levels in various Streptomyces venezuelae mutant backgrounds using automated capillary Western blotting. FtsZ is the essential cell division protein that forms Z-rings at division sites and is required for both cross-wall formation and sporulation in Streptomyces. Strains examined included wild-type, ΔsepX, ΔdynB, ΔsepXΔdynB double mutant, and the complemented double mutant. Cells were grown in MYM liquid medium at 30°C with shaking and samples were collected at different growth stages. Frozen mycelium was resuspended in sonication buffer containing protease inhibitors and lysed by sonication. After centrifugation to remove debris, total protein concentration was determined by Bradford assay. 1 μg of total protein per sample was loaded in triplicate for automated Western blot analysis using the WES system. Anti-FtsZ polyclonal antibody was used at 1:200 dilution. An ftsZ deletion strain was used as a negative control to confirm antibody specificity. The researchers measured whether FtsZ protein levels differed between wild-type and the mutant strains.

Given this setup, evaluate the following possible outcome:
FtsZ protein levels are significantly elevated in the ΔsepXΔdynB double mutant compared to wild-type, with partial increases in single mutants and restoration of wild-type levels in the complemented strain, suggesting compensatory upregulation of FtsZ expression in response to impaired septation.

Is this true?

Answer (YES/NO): NO